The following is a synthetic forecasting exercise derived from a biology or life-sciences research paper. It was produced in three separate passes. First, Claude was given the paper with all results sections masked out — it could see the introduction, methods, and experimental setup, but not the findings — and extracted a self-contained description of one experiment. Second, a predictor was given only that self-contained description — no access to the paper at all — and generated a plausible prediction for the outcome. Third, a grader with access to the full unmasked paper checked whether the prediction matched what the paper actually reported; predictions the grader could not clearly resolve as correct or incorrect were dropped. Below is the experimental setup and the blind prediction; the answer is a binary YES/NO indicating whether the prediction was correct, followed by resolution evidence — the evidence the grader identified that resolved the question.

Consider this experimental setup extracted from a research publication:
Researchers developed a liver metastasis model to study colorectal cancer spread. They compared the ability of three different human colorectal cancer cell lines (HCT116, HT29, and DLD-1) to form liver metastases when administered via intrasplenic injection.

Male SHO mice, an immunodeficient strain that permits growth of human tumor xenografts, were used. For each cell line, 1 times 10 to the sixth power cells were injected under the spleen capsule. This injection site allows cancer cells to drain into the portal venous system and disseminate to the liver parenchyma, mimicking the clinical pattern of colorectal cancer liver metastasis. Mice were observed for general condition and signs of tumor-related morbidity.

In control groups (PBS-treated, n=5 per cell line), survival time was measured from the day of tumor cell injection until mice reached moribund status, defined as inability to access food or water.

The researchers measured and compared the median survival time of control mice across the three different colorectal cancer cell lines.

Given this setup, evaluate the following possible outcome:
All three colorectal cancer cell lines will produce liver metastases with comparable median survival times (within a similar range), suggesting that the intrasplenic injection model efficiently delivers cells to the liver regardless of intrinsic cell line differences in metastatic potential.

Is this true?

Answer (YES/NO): YES